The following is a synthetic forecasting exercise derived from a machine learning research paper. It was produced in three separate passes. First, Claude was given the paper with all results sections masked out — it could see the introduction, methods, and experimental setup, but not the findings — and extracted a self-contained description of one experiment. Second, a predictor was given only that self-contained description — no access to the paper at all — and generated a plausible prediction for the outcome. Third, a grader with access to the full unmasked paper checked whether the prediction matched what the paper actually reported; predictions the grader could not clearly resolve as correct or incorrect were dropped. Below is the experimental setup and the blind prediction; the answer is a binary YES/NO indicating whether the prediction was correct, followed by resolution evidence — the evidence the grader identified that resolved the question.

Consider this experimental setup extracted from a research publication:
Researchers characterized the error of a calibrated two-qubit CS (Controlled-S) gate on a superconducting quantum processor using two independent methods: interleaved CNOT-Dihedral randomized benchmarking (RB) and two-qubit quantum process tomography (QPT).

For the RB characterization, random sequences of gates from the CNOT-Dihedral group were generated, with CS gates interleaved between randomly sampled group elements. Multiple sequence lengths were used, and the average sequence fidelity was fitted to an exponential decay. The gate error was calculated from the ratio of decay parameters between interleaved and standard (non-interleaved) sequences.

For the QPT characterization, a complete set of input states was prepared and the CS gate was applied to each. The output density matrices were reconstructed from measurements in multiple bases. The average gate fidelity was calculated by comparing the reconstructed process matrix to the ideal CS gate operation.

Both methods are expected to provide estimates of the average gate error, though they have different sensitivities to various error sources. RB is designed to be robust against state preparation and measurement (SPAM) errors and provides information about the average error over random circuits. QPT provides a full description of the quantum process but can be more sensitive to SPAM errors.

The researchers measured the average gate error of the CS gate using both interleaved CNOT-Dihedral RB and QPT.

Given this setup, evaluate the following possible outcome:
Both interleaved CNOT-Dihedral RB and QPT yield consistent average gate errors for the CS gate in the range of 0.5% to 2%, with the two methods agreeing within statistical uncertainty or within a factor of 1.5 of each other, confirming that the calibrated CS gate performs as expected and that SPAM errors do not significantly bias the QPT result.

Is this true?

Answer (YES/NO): NO